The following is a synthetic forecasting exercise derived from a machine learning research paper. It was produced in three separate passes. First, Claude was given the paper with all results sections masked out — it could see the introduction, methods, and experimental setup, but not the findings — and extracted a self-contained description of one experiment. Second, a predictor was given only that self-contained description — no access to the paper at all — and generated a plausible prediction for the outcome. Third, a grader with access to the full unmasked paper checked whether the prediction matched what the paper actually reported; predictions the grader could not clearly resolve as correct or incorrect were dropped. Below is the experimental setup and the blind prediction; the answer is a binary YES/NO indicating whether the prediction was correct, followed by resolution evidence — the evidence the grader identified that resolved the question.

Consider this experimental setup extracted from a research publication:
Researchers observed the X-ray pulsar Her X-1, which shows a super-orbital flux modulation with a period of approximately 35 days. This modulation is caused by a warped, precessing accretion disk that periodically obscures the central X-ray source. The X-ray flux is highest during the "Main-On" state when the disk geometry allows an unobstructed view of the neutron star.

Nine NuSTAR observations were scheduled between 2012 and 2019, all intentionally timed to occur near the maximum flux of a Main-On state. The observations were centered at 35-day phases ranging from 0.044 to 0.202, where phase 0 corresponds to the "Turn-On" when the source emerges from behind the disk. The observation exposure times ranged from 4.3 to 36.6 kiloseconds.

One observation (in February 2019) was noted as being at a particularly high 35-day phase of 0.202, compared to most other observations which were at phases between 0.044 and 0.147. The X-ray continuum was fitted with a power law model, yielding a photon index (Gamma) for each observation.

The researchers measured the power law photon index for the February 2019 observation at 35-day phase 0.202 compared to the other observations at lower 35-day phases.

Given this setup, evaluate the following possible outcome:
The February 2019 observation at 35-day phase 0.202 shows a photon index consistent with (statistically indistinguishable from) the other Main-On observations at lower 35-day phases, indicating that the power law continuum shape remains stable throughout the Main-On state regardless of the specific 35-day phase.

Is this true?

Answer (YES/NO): NO